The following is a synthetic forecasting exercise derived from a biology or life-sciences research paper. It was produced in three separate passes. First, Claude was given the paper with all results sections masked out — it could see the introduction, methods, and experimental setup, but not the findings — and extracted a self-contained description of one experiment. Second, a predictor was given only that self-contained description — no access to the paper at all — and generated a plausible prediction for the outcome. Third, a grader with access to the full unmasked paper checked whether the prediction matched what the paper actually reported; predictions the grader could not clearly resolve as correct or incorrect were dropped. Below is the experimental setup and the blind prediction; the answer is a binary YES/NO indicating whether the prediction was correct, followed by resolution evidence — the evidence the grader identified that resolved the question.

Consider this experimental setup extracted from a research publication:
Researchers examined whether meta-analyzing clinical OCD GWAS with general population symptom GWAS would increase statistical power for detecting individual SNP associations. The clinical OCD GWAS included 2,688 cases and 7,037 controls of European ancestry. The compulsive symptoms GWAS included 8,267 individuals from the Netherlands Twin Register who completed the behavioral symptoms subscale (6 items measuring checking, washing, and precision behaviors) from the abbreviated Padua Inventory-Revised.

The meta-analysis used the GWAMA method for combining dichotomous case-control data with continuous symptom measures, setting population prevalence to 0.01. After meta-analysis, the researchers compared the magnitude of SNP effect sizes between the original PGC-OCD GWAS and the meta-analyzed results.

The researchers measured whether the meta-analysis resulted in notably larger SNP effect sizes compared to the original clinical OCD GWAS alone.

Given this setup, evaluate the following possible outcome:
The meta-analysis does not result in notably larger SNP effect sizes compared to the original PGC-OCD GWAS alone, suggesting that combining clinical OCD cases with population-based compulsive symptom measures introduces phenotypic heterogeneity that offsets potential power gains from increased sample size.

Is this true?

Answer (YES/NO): NO